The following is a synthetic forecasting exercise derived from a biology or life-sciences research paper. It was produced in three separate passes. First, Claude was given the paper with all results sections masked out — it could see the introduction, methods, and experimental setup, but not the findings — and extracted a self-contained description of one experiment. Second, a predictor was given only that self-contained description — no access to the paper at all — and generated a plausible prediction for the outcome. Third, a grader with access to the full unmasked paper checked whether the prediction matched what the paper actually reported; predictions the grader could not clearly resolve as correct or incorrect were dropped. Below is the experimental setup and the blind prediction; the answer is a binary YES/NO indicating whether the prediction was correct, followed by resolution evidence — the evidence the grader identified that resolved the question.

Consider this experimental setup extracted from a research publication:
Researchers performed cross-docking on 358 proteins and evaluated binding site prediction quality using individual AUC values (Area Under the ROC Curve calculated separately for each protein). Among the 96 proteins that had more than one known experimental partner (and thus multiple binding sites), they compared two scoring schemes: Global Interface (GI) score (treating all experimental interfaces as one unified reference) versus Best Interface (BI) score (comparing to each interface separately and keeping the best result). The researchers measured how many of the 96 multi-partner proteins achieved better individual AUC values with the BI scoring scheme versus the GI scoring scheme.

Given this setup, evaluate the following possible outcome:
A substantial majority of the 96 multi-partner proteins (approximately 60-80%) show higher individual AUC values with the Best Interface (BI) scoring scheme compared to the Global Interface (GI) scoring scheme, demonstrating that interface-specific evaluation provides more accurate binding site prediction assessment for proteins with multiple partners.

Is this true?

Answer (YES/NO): NO